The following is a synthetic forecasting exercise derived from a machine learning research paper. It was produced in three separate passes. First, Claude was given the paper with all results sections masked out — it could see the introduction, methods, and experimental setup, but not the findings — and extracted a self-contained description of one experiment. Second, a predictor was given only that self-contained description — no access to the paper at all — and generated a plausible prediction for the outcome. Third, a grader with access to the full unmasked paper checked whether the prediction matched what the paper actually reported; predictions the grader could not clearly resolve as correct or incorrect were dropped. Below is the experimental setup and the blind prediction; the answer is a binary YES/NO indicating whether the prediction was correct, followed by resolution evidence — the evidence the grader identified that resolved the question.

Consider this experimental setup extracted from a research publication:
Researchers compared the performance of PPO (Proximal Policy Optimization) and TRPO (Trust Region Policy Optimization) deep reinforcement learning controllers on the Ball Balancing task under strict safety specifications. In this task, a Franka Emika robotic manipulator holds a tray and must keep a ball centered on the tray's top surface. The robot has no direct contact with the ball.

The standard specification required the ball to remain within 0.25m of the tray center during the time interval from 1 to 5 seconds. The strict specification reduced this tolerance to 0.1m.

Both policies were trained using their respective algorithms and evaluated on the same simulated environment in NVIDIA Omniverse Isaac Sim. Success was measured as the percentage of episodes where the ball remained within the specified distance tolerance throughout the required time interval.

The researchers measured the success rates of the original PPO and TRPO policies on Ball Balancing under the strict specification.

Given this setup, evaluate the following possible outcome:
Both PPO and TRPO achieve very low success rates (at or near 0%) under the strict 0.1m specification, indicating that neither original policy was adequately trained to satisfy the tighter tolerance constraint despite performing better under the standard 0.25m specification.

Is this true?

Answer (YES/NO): NO